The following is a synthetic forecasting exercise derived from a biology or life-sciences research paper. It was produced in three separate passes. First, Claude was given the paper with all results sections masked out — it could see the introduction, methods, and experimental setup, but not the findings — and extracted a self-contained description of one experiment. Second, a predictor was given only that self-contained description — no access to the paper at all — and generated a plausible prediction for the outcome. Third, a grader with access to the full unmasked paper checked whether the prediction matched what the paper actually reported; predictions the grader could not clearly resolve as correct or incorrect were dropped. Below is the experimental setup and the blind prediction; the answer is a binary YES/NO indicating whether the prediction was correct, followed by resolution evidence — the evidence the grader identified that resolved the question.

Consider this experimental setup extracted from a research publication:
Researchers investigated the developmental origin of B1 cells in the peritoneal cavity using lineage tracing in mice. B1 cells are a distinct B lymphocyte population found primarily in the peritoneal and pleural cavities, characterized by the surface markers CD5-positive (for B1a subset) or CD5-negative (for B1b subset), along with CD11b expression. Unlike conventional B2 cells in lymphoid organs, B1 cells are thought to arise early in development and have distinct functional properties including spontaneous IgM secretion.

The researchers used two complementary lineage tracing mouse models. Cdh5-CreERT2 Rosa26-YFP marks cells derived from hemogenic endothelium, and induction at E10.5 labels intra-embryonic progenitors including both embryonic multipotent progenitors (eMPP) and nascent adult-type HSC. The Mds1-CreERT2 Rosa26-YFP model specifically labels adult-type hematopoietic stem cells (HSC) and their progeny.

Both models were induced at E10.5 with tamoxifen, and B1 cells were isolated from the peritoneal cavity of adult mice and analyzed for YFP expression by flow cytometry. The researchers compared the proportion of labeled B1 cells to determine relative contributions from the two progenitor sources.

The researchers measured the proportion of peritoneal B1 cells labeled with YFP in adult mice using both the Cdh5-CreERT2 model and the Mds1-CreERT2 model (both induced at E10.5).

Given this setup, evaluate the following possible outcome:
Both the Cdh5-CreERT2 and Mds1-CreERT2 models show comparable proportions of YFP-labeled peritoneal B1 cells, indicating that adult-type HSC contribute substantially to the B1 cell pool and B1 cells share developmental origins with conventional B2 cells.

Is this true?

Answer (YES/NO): NO